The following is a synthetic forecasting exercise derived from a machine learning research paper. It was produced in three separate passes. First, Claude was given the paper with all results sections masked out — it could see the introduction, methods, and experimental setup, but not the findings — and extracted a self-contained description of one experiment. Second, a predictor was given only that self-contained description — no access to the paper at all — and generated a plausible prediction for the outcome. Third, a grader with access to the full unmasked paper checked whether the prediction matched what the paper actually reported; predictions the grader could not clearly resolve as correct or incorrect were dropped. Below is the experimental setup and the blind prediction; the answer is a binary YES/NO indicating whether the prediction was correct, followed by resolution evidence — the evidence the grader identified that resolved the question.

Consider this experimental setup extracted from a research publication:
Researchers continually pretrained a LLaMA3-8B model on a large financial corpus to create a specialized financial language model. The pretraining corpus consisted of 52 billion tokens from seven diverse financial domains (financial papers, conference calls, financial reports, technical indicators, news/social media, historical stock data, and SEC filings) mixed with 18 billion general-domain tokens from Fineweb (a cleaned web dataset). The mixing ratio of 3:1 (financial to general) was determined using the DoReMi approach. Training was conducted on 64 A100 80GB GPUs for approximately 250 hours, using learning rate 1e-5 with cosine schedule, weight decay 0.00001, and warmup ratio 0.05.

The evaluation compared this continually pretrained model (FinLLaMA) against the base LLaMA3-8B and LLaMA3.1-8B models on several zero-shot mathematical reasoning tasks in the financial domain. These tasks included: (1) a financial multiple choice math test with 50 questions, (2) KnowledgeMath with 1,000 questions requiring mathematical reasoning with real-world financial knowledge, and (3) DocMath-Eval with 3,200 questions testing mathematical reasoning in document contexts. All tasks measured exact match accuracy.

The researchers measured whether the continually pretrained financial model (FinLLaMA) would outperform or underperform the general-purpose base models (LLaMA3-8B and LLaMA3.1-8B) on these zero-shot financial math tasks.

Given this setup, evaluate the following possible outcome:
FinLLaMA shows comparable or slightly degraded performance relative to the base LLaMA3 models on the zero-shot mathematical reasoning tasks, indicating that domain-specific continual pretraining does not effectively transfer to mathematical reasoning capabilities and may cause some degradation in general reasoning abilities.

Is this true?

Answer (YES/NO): NO